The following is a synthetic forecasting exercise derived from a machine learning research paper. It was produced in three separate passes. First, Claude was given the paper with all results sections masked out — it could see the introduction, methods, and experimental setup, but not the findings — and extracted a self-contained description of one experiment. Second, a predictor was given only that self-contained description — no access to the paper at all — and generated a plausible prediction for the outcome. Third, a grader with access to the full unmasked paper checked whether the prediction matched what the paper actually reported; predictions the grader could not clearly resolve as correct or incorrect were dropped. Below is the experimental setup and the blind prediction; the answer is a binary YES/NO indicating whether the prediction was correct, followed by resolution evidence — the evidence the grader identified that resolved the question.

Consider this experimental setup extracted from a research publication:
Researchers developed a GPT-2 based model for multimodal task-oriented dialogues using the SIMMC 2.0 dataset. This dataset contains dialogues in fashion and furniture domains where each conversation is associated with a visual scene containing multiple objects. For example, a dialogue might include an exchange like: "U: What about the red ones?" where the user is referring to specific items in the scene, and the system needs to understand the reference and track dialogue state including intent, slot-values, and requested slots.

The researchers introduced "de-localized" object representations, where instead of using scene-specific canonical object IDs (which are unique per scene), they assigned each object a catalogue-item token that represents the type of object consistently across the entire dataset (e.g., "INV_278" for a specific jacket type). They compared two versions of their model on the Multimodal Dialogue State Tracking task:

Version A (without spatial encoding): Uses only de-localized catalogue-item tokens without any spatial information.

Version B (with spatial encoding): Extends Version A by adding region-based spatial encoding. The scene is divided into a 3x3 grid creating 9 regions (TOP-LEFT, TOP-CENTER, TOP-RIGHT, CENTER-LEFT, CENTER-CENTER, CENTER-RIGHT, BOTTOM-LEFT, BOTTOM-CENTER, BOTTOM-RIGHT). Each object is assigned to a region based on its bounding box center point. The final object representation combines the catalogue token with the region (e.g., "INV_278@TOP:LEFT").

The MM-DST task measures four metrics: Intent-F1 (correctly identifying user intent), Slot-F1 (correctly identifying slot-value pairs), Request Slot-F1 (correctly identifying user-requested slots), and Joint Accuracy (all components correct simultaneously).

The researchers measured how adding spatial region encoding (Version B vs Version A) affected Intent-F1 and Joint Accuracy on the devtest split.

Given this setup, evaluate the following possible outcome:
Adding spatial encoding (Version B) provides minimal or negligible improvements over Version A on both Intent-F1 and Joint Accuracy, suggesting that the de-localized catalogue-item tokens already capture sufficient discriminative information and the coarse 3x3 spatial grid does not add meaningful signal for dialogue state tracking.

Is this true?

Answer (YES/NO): NO